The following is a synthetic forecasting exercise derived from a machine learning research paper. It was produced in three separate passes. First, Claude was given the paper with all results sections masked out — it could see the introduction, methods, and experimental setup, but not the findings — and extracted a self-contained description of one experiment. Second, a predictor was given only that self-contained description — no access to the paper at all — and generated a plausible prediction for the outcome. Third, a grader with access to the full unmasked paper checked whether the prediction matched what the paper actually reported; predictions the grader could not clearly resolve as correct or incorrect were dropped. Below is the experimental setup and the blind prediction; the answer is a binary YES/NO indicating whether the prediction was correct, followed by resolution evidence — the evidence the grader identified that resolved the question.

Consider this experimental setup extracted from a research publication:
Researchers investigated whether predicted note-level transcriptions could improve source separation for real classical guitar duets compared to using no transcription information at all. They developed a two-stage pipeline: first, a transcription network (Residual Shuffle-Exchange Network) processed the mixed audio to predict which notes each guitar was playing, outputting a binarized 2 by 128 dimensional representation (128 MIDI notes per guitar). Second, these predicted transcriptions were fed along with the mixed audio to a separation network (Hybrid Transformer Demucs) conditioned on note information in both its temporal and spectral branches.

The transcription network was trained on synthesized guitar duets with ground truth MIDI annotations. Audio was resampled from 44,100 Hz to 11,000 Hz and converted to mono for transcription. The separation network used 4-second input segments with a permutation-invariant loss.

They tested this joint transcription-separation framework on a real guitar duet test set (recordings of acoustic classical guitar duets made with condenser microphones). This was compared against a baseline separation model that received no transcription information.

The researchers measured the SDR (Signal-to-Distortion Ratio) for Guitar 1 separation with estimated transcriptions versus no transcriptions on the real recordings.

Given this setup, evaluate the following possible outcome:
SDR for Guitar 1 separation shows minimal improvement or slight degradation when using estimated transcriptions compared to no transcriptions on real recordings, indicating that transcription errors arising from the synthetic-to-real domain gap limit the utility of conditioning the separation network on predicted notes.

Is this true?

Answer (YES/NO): YES